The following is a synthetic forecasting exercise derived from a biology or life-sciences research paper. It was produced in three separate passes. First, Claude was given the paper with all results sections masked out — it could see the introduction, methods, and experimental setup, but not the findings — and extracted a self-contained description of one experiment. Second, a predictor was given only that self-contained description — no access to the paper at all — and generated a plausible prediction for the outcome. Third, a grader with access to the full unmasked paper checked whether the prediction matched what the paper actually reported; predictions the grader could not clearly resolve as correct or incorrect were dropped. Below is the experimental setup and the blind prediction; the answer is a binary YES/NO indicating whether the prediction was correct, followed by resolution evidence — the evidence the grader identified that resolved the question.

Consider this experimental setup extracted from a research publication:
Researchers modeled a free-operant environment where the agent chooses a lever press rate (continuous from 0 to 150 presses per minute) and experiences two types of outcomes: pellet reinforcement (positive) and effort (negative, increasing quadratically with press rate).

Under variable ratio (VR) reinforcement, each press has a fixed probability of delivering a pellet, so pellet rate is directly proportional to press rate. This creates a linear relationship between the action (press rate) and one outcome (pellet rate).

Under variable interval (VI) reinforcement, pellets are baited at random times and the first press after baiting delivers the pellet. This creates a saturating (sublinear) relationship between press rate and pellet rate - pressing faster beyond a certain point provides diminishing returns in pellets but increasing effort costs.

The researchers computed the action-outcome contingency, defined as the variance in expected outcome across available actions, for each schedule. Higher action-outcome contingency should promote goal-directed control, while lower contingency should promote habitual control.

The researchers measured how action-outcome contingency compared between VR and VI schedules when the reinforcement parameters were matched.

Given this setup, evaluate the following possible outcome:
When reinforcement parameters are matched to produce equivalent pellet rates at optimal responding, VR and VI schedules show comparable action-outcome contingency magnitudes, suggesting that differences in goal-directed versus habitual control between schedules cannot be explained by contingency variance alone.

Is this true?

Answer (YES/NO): NO